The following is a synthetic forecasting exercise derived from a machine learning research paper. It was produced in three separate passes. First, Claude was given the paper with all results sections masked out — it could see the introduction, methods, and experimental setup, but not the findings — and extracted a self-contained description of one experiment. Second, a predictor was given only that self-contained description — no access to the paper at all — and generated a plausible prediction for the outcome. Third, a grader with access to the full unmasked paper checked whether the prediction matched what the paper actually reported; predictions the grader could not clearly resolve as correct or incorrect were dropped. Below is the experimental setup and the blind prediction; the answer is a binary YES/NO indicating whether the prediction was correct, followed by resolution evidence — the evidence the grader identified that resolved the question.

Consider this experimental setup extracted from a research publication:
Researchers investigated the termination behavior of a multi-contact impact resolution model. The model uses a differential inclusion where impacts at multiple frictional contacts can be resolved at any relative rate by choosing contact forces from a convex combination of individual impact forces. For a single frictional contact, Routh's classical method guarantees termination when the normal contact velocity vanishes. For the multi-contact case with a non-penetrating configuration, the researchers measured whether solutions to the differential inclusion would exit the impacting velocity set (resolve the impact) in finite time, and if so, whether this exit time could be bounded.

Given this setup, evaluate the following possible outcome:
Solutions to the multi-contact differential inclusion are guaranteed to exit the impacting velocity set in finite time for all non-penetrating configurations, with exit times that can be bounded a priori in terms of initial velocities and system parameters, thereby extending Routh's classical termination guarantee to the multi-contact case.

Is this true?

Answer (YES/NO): YES